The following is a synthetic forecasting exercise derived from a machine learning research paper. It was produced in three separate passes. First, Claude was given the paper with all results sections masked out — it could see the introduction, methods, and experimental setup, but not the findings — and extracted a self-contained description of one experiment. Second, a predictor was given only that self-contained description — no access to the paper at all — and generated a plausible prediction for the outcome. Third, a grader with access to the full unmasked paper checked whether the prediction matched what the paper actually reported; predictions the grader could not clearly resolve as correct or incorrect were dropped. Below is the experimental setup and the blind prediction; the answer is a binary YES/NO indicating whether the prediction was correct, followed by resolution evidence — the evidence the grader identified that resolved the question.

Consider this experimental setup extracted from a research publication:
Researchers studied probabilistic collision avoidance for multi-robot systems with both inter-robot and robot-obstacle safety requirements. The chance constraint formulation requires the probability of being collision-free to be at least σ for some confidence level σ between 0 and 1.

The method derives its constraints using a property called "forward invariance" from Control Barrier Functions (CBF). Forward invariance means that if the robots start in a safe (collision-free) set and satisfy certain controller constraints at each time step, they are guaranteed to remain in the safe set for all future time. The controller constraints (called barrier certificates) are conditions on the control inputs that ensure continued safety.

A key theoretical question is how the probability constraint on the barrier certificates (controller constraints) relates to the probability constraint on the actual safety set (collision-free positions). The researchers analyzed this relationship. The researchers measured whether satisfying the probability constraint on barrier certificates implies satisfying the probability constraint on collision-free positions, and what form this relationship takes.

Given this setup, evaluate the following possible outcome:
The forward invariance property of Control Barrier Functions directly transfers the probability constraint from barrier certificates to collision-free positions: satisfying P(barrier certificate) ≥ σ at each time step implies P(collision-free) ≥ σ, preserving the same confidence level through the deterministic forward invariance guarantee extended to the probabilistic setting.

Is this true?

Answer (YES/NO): YES